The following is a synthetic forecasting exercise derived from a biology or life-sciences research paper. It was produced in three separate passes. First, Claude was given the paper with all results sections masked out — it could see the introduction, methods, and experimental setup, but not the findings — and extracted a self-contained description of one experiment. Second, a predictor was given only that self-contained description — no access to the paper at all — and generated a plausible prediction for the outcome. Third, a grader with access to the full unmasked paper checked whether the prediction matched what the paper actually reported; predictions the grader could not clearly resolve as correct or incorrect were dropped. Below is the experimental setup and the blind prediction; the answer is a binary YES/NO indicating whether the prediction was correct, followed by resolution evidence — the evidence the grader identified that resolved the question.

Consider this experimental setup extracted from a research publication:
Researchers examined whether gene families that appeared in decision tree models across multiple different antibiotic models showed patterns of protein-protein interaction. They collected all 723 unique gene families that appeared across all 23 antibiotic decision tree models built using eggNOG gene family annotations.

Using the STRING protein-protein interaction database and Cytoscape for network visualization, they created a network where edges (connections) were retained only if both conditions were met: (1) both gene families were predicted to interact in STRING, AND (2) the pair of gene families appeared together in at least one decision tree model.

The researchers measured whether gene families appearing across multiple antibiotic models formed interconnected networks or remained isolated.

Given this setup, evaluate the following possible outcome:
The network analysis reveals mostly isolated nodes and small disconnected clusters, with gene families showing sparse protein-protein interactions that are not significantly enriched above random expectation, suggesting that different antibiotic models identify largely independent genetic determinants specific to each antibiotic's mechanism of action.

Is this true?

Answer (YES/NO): NO